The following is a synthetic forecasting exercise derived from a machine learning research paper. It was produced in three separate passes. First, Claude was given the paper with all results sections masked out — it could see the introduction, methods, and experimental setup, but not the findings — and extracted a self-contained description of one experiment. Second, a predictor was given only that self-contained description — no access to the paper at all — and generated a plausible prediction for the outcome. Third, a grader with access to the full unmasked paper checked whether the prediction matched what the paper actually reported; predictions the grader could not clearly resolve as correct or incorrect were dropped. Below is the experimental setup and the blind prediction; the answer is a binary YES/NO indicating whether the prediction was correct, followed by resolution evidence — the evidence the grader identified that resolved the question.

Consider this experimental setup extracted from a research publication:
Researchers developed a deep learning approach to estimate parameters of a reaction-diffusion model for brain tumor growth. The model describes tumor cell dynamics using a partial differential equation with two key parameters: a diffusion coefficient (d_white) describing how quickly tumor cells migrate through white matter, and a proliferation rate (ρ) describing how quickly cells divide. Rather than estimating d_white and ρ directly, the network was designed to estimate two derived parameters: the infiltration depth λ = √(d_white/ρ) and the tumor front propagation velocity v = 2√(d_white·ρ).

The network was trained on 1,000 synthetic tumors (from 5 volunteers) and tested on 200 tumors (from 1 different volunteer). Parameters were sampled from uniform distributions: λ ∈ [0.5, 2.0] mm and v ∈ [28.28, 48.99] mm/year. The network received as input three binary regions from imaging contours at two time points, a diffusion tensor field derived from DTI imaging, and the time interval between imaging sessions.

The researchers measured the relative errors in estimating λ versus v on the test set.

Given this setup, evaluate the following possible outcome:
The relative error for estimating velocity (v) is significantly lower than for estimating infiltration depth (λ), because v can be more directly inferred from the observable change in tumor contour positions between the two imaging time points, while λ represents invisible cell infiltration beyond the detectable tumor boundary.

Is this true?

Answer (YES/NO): NO